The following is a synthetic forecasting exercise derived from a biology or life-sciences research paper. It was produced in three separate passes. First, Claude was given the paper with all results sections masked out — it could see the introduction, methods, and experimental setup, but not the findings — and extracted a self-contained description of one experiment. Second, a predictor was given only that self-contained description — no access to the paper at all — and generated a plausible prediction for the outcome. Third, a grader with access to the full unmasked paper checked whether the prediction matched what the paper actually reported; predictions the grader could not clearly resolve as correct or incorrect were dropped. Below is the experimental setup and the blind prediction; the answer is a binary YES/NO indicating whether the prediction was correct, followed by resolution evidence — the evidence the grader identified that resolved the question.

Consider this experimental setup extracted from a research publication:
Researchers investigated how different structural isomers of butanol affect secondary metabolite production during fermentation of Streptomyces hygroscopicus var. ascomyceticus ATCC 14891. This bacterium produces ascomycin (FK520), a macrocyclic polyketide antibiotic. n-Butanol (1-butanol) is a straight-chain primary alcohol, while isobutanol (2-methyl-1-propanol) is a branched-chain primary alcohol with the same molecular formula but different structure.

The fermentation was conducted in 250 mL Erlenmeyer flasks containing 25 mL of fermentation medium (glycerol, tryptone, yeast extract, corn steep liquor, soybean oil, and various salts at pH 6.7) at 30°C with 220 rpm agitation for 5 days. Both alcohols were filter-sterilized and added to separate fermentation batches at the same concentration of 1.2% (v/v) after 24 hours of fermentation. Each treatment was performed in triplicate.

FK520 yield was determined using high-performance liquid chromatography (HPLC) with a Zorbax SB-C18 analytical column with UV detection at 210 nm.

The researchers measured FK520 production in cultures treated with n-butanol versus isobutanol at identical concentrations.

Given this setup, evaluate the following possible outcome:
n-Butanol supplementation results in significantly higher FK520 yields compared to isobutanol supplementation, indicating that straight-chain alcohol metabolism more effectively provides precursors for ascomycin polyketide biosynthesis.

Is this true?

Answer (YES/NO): YES